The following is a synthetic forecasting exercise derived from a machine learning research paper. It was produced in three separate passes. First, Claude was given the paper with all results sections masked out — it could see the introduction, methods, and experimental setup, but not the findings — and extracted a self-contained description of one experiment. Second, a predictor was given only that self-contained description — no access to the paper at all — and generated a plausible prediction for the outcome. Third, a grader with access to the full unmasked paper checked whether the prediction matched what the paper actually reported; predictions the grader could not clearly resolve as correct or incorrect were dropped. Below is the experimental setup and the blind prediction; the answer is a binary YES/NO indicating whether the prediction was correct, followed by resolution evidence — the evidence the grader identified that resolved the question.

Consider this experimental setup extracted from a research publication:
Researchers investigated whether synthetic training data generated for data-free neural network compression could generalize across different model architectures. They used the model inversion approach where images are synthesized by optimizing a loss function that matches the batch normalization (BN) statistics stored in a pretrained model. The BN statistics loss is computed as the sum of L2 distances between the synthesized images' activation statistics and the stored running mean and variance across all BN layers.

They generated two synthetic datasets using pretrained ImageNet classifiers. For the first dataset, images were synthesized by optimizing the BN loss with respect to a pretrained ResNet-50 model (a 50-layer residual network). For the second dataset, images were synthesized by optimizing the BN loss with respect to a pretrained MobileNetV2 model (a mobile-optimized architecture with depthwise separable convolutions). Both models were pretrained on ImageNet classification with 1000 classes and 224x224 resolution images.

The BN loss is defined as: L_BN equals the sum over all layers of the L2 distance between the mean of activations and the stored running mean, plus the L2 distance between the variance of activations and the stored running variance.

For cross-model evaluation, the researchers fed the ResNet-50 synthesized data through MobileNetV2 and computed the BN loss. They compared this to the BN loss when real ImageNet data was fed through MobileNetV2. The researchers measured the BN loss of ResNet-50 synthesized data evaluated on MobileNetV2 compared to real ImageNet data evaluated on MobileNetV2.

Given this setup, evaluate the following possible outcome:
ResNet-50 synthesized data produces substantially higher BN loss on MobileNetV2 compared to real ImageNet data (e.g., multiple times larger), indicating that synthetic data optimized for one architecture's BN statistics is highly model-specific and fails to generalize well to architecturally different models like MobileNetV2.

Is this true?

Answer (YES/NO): YES